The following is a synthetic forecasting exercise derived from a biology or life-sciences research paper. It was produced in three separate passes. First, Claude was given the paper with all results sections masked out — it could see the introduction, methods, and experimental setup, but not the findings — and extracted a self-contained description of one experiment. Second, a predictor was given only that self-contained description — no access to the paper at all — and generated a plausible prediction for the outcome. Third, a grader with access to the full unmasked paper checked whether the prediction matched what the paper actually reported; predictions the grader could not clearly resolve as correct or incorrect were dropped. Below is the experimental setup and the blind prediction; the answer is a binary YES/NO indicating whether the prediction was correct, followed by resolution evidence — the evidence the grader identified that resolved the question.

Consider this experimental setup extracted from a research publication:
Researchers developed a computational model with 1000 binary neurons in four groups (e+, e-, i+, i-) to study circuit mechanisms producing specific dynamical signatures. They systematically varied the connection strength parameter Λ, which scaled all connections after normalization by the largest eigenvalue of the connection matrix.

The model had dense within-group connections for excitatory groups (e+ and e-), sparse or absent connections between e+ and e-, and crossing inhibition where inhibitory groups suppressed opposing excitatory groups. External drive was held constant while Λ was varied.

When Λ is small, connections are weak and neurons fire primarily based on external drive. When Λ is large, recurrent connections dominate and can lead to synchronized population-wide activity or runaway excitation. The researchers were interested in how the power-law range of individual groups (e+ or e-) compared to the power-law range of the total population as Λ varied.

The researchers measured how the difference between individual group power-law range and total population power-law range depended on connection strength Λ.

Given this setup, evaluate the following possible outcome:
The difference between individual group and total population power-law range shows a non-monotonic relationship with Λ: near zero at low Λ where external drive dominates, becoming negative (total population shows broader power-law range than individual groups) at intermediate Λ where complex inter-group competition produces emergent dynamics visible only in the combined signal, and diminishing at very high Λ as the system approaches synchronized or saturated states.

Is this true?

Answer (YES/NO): NO